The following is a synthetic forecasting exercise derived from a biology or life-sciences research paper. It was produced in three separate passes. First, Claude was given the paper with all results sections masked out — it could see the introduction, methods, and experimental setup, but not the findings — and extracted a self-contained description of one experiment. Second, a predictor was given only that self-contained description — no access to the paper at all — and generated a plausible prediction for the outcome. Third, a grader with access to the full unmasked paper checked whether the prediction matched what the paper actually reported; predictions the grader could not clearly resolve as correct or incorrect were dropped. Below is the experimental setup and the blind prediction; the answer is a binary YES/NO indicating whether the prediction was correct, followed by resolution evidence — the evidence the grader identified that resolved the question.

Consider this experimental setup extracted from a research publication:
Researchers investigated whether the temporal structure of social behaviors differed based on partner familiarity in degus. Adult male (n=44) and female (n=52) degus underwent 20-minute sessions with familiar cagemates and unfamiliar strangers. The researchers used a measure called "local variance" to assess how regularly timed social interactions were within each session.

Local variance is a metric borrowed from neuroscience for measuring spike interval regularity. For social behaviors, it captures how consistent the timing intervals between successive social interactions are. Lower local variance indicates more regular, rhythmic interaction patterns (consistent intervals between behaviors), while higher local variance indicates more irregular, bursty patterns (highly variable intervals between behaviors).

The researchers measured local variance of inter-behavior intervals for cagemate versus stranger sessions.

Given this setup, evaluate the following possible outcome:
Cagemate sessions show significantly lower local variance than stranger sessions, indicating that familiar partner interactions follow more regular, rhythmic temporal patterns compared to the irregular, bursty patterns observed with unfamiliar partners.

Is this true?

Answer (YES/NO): NO